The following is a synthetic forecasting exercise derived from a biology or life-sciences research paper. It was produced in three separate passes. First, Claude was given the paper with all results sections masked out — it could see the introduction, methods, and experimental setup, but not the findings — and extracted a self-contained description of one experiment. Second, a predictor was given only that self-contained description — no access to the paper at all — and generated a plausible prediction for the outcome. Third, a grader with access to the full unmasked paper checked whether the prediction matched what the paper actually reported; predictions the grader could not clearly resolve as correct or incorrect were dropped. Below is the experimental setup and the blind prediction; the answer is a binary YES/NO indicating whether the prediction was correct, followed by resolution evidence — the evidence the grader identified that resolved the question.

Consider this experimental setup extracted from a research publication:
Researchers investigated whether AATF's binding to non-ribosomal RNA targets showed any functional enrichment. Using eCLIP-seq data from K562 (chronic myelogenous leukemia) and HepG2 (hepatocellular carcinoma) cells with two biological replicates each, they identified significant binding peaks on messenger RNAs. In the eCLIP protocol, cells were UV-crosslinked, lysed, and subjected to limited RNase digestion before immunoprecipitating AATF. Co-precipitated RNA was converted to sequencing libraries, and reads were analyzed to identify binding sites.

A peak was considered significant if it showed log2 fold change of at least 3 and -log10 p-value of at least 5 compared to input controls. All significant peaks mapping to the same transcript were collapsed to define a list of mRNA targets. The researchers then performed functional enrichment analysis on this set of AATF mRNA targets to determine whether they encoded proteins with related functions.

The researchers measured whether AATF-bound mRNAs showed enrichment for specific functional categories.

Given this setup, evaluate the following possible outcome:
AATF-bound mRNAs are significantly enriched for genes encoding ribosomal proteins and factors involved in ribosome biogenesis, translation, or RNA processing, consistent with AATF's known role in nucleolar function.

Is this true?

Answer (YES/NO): YES